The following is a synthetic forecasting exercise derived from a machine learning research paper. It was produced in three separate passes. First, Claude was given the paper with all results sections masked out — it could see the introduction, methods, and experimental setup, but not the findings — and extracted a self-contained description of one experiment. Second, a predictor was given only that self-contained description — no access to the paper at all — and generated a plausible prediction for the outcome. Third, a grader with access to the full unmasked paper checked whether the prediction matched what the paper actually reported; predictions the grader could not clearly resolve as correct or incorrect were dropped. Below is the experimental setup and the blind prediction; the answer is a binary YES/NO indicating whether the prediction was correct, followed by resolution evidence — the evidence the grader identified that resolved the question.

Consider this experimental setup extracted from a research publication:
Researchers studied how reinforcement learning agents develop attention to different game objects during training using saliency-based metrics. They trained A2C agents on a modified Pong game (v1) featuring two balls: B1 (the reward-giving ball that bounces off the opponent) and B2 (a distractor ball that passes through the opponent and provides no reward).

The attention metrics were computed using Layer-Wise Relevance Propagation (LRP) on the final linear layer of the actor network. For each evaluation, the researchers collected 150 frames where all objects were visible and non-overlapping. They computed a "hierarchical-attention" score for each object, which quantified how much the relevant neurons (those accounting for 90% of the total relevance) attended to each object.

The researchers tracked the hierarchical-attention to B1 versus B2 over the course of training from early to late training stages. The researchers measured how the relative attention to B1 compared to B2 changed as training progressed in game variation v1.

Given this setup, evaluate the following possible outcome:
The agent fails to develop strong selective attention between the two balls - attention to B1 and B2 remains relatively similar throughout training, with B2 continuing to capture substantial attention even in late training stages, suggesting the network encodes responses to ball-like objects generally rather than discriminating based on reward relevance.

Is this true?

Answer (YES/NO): NO